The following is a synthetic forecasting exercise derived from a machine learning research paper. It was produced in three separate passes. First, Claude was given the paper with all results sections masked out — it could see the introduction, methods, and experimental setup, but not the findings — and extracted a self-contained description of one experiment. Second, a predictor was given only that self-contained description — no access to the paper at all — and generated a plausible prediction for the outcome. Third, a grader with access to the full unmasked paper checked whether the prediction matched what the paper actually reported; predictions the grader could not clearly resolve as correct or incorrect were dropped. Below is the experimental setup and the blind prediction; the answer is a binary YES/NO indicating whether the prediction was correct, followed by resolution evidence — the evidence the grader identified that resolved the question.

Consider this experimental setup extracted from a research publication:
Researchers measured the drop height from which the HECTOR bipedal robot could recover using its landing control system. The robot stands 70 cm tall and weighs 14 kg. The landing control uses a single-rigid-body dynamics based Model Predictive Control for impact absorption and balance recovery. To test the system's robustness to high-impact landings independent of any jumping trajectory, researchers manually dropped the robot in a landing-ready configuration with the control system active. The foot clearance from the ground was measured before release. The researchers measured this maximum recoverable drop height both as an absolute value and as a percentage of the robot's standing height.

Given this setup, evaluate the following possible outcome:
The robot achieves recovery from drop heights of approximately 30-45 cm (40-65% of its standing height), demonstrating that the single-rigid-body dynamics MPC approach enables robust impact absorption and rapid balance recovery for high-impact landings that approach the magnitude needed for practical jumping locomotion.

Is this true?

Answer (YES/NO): YES